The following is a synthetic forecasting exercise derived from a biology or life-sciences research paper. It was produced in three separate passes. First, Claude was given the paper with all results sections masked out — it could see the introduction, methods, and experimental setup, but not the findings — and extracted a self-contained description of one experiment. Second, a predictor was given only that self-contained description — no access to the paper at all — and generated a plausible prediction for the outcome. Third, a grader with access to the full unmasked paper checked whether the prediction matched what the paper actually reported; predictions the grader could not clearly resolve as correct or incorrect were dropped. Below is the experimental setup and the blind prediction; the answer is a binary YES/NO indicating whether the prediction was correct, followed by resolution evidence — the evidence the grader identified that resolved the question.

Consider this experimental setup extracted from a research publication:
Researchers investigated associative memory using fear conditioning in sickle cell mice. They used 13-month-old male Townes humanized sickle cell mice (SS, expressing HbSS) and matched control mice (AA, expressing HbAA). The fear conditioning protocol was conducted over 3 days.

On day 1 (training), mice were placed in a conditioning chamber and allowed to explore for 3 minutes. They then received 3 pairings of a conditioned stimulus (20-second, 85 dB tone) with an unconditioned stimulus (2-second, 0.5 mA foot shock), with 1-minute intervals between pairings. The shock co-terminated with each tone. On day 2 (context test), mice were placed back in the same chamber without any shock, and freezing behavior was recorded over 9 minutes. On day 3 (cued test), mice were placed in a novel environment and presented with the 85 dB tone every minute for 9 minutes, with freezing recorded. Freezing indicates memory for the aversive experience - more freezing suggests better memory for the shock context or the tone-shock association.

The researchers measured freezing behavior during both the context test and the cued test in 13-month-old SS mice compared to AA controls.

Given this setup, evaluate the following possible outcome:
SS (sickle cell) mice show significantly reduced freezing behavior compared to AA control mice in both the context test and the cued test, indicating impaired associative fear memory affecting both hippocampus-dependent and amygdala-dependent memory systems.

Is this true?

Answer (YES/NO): YES